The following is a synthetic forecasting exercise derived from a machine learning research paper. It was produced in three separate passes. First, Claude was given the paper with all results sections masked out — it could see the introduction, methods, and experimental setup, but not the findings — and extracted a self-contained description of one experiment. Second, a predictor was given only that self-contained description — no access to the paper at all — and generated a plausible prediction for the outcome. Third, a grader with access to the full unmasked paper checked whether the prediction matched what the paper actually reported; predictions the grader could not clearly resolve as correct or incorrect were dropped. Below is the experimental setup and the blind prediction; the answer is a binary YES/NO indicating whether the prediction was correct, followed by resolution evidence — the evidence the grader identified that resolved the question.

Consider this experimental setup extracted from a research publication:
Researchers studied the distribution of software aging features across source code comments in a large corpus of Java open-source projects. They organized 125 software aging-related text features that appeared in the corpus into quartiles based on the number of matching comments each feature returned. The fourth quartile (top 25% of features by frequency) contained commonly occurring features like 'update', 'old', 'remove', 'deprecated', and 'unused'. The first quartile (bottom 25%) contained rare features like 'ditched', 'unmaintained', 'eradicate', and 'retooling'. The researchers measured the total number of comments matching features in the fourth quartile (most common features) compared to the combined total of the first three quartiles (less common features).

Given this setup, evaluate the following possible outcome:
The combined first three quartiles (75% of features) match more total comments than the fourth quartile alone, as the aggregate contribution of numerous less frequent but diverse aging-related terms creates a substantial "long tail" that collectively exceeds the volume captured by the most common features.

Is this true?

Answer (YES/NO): NO